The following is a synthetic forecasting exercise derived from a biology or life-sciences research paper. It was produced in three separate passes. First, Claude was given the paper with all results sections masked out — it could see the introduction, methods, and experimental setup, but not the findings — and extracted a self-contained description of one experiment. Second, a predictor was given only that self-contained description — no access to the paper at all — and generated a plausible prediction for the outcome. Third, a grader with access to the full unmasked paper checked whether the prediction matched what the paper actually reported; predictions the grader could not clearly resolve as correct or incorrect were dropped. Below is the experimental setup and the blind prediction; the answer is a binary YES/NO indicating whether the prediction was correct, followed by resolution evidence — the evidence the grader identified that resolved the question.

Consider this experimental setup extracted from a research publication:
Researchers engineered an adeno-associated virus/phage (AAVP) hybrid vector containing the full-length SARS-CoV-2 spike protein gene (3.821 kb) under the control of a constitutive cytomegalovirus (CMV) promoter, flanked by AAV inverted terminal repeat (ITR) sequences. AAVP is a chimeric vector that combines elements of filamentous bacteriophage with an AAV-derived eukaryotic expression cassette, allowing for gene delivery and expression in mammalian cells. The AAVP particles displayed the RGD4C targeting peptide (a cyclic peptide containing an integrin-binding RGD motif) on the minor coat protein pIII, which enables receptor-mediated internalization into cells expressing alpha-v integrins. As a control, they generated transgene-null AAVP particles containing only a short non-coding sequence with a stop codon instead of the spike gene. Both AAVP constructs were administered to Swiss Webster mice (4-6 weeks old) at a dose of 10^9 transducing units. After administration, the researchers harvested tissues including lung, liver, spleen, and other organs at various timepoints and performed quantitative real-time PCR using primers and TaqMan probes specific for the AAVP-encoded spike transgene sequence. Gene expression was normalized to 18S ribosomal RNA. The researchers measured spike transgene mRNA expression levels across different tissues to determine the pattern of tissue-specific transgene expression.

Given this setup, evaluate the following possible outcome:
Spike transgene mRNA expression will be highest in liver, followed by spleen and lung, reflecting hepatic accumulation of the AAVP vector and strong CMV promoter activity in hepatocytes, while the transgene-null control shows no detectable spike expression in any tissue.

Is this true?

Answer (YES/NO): NO